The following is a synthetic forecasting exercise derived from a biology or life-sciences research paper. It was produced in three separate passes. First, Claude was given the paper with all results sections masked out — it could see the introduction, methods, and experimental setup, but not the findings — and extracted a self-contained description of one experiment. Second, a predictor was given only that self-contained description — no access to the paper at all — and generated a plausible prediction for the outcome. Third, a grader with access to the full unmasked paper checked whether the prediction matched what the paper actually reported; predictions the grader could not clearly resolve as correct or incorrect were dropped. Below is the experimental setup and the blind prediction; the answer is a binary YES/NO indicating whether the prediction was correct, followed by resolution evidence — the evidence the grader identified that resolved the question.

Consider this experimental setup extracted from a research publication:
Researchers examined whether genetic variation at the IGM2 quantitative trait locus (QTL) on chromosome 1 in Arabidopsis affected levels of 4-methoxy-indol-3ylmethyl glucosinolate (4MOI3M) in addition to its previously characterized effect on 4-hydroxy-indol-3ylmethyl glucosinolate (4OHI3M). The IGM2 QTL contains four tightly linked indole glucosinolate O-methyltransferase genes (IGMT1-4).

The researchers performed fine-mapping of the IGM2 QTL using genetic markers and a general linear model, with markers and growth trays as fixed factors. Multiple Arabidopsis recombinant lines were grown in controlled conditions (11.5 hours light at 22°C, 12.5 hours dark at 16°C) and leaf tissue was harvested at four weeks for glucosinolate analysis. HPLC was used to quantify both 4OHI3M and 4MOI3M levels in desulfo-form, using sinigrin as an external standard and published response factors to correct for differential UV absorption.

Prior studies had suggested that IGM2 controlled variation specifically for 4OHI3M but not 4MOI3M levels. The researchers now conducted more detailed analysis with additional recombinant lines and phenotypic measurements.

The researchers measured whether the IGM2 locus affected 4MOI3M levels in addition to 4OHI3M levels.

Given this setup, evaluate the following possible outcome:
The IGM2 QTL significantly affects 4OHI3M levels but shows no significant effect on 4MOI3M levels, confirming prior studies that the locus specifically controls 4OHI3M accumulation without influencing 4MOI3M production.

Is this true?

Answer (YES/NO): YES